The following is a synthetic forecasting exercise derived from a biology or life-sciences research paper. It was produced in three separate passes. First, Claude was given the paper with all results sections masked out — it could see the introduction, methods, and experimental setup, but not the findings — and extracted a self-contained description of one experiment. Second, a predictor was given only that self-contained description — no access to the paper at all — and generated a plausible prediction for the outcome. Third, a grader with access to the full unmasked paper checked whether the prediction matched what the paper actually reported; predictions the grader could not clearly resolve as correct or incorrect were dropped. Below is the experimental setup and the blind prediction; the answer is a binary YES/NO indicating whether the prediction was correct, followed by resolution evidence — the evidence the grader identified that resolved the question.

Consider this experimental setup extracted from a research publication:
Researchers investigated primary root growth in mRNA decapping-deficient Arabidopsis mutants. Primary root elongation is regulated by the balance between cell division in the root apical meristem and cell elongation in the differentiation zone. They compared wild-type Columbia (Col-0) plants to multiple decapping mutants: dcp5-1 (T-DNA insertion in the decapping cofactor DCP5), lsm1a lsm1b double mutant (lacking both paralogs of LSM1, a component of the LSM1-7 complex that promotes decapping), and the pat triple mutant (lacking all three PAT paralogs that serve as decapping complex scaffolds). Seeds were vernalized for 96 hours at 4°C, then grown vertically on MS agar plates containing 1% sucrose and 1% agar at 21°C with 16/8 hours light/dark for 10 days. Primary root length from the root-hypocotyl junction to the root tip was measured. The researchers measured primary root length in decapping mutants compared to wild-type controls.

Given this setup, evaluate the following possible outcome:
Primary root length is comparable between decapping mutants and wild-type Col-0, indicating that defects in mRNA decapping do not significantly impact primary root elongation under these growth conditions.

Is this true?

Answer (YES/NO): NO